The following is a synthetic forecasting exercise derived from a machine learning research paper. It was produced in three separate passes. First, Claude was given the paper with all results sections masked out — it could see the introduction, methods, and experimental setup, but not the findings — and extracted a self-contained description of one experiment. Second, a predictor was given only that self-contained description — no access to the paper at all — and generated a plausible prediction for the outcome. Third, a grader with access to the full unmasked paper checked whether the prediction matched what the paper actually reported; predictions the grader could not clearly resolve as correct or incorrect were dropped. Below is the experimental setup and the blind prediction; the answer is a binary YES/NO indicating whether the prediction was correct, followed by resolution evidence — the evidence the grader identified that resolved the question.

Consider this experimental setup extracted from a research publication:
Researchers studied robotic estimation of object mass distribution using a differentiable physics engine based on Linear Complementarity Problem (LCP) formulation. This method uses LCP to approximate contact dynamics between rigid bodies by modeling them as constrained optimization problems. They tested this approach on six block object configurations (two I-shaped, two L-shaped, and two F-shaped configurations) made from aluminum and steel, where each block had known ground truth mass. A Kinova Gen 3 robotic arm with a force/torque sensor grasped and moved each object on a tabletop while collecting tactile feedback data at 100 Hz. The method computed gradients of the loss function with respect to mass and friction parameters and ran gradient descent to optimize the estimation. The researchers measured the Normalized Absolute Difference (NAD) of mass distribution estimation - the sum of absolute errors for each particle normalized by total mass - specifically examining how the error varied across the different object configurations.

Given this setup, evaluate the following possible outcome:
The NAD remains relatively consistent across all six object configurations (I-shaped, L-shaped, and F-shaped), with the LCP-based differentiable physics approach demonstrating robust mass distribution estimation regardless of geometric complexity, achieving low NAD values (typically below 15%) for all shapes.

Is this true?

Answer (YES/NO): NO